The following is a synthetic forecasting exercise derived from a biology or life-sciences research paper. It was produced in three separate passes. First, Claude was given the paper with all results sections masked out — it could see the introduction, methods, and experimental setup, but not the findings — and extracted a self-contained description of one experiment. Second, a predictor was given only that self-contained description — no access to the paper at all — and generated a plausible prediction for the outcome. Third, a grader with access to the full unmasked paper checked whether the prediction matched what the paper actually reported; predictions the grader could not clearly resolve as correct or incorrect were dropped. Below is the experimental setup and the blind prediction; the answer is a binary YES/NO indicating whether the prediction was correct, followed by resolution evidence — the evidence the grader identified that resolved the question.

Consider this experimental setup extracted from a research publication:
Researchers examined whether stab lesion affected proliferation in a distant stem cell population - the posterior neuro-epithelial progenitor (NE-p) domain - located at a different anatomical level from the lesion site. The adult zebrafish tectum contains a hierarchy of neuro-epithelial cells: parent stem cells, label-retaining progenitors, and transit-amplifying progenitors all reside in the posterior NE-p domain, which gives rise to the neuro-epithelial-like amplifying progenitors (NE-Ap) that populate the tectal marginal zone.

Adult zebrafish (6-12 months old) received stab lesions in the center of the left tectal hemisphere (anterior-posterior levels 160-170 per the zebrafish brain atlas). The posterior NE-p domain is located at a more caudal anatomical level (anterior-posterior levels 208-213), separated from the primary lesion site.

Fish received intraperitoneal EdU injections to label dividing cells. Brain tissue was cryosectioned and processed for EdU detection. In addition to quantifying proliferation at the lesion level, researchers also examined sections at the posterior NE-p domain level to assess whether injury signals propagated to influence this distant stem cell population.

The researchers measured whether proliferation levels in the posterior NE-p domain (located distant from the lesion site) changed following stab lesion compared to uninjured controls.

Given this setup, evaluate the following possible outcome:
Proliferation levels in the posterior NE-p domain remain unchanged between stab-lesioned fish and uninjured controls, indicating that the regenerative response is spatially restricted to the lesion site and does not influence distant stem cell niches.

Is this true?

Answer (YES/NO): YES